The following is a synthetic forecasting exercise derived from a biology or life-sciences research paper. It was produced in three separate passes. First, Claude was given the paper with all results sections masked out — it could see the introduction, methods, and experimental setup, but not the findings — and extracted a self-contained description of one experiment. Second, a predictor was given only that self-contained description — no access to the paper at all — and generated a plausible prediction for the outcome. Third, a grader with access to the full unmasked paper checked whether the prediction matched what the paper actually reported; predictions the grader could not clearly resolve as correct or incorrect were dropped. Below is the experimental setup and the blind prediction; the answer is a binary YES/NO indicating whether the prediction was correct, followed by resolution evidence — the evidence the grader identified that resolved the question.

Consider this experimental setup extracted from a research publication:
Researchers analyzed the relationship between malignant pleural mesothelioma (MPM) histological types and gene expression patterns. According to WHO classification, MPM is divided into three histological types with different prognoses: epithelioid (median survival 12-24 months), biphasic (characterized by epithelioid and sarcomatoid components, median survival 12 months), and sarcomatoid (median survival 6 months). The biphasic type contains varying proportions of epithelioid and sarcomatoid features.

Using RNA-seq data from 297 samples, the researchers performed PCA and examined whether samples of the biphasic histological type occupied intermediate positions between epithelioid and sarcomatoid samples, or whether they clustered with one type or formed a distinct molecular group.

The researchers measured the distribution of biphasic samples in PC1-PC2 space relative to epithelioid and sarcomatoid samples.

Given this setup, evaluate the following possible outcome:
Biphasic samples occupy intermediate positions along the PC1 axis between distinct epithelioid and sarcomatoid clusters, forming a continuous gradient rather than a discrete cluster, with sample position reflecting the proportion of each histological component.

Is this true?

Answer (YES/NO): NO